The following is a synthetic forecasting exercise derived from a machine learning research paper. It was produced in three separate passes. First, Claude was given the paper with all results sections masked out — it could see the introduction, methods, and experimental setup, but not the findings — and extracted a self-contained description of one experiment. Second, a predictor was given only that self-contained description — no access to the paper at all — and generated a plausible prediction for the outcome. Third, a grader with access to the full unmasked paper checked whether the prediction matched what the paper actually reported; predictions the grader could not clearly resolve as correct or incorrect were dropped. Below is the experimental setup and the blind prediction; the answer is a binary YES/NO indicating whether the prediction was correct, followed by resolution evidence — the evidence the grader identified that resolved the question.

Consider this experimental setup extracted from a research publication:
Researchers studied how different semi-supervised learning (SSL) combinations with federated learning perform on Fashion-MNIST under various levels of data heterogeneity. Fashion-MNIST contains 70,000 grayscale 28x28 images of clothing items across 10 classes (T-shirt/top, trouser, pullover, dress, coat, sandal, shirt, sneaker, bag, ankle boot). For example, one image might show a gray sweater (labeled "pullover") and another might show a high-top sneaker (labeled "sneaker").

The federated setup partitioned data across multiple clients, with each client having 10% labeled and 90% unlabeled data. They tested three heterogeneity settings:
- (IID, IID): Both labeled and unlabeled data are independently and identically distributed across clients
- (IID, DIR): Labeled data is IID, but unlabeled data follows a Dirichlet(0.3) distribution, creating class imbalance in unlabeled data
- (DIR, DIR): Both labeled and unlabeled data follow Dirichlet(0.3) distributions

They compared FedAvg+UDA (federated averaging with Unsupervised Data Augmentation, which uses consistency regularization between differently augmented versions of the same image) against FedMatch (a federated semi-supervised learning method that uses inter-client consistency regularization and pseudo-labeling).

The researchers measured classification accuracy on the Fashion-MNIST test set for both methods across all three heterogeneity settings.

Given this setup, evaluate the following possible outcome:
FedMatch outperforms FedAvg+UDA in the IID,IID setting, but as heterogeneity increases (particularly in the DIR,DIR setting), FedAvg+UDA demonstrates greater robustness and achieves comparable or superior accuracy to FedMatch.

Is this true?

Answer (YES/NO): NO